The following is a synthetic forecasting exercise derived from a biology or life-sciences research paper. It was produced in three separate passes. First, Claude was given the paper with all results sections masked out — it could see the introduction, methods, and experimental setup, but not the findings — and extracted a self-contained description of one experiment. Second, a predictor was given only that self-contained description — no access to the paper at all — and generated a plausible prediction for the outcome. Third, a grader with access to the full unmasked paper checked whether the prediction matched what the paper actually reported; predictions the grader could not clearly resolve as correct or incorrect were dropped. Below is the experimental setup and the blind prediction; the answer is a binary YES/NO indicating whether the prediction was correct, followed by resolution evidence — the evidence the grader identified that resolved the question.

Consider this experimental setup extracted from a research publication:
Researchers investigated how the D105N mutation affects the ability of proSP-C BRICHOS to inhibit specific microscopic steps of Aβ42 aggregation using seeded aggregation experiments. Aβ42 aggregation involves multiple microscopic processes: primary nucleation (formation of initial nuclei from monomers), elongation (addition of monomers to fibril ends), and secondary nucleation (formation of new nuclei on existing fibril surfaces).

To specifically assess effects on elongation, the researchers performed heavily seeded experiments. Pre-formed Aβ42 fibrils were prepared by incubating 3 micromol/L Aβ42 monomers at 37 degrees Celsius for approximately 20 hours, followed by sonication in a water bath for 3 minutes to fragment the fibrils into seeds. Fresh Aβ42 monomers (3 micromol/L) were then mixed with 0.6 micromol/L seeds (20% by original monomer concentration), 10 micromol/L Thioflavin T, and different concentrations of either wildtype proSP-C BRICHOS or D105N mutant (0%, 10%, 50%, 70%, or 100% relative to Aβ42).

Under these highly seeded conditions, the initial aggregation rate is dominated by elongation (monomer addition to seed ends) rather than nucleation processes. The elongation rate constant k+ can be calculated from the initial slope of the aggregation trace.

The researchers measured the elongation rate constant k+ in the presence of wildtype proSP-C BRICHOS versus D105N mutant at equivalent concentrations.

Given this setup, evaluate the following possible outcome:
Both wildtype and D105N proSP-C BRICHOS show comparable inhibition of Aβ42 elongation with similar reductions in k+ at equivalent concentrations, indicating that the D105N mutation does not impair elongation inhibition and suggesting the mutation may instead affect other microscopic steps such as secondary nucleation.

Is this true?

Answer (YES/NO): NO